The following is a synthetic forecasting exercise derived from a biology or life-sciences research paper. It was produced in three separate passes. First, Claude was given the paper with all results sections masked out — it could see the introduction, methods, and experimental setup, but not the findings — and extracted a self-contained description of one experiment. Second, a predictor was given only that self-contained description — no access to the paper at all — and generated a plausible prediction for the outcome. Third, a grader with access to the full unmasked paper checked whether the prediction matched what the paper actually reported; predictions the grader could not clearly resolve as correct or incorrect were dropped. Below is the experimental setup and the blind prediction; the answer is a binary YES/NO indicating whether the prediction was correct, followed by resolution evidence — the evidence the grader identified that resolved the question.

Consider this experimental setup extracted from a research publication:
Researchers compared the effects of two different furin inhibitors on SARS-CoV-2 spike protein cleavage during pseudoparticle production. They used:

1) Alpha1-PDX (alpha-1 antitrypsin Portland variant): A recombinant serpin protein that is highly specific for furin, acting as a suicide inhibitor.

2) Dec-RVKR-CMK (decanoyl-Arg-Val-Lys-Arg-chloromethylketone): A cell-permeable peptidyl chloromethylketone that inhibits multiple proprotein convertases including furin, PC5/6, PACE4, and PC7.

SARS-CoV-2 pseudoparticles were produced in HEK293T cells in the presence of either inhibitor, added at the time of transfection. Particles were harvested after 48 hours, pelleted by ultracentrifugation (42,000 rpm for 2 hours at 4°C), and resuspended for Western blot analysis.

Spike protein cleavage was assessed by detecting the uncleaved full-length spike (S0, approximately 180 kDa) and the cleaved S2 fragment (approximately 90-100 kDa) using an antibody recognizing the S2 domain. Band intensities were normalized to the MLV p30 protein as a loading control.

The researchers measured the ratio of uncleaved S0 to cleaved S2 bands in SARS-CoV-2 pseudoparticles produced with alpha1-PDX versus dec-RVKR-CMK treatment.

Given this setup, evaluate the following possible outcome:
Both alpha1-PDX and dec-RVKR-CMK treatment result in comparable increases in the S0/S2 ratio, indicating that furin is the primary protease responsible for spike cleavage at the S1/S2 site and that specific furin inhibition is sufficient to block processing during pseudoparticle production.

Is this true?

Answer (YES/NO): NO